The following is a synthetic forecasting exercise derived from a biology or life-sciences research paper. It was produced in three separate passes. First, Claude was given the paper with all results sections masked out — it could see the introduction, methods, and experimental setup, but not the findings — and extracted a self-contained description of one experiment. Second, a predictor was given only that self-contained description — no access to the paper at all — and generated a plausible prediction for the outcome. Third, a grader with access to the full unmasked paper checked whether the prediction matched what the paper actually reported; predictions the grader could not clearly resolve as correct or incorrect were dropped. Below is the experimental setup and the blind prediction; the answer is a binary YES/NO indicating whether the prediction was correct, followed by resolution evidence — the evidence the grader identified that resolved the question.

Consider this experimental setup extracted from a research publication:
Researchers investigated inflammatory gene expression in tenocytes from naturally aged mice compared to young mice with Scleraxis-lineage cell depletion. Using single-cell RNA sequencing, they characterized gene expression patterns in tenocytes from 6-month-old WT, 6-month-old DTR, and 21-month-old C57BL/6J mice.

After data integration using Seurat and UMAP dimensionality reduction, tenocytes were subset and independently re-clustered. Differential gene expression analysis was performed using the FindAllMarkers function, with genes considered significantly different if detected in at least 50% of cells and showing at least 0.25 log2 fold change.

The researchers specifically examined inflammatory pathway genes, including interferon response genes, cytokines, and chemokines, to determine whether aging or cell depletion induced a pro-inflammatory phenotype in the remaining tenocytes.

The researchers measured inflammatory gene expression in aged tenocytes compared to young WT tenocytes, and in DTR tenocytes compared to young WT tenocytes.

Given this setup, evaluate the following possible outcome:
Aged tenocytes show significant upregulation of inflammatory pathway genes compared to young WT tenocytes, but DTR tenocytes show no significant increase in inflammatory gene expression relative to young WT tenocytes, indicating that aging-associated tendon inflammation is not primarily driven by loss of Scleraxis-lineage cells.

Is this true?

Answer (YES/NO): YES